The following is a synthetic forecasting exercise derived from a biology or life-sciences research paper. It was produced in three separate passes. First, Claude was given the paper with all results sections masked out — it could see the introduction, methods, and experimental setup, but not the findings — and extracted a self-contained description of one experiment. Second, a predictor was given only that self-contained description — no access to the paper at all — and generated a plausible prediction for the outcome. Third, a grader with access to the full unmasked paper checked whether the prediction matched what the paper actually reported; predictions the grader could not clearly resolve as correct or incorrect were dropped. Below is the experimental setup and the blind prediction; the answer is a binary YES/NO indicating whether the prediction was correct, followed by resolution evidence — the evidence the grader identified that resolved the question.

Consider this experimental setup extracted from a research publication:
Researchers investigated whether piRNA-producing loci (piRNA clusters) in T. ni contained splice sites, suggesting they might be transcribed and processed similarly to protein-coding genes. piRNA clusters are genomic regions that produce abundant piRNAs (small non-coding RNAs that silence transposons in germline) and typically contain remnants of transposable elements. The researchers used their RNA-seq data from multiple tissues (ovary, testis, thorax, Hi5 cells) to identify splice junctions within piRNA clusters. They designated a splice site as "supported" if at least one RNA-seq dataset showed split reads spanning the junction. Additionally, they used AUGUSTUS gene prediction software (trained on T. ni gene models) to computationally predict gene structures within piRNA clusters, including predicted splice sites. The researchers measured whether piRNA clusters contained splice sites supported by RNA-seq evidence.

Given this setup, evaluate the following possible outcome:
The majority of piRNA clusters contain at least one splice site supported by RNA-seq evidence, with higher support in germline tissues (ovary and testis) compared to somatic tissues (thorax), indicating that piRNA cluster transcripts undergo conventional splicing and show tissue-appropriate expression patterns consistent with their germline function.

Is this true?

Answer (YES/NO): NO